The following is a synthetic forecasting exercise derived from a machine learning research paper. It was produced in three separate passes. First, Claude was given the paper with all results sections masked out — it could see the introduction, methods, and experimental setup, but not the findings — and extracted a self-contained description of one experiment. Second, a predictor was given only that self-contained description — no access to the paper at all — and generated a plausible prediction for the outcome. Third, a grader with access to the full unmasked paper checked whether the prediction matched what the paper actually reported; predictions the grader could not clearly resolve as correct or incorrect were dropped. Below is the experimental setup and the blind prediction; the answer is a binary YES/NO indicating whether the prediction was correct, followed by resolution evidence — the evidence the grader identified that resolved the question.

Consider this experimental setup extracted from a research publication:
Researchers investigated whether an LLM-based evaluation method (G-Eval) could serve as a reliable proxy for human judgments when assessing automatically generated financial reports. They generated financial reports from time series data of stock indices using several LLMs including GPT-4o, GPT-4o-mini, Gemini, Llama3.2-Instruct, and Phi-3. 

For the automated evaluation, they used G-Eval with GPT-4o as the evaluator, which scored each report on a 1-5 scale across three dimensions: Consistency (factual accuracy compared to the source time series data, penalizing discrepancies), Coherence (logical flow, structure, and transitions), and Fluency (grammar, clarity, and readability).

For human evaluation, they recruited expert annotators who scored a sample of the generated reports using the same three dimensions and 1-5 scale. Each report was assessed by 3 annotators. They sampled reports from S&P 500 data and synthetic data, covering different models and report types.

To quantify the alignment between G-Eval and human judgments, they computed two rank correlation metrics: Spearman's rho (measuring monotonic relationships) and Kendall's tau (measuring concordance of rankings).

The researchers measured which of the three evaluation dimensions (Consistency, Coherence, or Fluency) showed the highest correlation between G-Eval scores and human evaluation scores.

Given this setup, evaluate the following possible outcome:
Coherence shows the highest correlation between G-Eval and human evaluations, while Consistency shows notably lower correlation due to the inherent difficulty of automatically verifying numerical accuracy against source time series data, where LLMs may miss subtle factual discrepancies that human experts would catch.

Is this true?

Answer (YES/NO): YES